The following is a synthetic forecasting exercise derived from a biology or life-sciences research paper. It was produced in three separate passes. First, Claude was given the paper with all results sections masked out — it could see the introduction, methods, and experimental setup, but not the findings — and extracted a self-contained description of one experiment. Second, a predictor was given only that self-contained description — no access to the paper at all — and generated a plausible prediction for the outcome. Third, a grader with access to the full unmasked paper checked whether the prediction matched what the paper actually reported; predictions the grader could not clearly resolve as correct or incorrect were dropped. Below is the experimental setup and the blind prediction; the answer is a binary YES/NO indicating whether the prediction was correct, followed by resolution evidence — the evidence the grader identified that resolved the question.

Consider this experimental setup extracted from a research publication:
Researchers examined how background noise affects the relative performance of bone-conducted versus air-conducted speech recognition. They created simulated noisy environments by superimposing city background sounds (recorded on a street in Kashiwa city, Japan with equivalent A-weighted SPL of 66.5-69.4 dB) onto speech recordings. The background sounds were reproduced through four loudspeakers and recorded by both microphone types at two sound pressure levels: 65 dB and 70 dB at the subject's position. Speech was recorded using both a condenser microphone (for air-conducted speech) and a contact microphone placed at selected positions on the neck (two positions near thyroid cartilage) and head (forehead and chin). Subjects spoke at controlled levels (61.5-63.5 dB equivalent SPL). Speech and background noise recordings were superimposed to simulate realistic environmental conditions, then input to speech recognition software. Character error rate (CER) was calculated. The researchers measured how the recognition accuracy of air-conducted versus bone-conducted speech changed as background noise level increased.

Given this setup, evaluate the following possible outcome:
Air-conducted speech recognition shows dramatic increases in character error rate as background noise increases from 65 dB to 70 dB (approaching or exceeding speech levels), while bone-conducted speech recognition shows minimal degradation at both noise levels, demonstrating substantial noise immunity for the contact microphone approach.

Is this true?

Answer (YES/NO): NO